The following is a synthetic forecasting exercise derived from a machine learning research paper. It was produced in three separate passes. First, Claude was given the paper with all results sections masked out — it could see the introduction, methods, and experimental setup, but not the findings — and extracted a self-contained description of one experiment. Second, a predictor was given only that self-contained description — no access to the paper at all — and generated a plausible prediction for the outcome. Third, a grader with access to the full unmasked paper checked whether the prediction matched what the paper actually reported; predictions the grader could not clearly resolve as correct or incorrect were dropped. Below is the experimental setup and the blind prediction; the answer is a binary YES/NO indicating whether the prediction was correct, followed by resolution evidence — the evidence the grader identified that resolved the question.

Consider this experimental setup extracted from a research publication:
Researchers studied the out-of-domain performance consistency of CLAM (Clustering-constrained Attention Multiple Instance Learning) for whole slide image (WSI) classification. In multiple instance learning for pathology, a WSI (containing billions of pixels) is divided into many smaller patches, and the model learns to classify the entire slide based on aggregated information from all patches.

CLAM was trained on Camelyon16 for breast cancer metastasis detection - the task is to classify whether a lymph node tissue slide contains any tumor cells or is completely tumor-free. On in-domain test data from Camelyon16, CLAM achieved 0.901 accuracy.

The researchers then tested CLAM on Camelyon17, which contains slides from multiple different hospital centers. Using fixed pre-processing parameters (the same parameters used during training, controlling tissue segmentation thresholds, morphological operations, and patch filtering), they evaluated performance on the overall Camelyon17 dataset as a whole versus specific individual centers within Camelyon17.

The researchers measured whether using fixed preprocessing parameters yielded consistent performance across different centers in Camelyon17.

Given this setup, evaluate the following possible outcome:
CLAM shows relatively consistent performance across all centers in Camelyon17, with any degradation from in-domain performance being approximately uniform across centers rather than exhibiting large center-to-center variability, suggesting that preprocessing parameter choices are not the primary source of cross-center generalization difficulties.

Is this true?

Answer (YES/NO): NO